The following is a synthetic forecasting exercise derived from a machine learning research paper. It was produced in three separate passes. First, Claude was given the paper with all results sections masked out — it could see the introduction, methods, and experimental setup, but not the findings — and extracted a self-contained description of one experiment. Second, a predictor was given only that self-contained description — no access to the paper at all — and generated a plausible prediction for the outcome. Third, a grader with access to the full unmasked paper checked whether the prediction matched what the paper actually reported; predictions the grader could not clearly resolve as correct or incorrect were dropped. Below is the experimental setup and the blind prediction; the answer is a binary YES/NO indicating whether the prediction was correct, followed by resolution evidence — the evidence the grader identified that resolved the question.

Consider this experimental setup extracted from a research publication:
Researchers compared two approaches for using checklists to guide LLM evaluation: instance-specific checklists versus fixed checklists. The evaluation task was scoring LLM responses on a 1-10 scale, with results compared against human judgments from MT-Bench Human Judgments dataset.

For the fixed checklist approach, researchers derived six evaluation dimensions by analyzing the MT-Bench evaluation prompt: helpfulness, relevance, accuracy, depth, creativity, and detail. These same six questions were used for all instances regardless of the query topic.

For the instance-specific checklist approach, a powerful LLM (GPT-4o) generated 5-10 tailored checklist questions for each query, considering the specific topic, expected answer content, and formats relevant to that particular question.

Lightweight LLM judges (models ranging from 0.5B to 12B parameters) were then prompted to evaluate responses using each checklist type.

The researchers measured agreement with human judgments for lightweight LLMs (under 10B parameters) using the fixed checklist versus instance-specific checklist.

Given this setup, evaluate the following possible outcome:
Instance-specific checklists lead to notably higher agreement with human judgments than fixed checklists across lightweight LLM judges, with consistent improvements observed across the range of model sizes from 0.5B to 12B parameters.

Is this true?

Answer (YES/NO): YES